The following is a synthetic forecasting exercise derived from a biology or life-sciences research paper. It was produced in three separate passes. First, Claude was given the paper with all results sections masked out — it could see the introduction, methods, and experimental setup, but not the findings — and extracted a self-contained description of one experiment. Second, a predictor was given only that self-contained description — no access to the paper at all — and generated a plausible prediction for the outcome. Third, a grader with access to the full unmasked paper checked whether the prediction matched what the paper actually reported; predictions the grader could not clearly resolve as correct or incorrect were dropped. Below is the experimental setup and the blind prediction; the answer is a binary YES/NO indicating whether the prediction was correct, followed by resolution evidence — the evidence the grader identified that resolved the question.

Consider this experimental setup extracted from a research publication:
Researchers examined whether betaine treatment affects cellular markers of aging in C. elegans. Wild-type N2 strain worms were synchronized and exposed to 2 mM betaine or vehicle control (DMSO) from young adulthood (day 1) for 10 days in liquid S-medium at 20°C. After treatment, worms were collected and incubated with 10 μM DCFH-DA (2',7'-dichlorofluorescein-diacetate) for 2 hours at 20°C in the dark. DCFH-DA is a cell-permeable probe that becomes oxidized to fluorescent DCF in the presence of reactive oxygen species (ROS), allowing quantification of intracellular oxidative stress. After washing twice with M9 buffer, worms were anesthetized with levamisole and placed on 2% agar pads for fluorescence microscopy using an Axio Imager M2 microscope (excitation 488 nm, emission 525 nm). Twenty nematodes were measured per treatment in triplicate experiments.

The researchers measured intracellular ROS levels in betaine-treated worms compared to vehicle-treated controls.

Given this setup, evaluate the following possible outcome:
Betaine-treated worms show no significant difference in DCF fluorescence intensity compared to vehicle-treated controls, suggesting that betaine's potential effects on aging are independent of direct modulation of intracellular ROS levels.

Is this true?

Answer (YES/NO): NO